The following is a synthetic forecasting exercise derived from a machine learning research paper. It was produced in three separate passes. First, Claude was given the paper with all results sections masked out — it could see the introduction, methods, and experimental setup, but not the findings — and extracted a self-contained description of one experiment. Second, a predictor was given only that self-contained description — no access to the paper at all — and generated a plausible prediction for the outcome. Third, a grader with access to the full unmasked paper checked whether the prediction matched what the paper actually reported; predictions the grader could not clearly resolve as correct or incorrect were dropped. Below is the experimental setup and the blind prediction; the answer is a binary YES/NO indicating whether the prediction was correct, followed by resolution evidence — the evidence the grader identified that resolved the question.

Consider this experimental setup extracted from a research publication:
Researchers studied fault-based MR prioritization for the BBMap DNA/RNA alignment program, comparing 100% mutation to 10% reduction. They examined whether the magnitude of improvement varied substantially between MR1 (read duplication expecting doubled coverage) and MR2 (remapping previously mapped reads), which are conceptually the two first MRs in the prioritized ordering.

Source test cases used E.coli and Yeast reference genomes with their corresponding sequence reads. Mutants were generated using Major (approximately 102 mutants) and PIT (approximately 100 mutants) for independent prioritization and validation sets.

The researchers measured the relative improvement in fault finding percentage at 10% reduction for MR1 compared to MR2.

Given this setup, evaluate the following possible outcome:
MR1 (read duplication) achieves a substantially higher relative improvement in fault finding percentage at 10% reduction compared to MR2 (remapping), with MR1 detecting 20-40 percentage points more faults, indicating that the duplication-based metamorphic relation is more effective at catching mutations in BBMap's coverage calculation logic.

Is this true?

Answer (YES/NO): NO